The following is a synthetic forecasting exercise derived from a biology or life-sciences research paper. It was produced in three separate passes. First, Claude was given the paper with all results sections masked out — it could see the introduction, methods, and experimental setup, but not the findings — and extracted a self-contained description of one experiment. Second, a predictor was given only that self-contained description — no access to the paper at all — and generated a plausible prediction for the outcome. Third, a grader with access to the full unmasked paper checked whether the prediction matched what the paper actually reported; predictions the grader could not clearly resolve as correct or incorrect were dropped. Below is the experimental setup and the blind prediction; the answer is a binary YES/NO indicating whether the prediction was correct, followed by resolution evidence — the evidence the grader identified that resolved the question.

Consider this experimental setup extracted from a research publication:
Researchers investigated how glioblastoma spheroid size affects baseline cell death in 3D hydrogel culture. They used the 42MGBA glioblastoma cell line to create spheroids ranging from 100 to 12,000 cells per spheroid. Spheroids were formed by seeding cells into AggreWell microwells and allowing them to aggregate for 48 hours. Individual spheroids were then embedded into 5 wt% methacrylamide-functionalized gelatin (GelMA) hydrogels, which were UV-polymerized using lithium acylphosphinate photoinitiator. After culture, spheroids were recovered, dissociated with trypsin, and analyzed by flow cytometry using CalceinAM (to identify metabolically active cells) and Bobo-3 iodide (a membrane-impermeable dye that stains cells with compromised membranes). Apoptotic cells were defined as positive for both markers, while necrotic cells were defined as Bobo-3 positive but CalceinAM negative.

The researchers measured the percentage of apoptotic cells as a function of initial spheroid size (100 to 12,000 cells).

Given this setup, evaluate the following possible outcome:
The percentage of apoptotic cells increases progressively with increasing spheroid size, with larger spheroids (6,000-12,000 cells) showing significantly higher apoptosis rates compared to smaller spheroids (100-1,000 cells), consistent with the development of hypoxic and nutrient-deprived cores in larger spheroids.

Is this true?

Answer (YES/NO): NO